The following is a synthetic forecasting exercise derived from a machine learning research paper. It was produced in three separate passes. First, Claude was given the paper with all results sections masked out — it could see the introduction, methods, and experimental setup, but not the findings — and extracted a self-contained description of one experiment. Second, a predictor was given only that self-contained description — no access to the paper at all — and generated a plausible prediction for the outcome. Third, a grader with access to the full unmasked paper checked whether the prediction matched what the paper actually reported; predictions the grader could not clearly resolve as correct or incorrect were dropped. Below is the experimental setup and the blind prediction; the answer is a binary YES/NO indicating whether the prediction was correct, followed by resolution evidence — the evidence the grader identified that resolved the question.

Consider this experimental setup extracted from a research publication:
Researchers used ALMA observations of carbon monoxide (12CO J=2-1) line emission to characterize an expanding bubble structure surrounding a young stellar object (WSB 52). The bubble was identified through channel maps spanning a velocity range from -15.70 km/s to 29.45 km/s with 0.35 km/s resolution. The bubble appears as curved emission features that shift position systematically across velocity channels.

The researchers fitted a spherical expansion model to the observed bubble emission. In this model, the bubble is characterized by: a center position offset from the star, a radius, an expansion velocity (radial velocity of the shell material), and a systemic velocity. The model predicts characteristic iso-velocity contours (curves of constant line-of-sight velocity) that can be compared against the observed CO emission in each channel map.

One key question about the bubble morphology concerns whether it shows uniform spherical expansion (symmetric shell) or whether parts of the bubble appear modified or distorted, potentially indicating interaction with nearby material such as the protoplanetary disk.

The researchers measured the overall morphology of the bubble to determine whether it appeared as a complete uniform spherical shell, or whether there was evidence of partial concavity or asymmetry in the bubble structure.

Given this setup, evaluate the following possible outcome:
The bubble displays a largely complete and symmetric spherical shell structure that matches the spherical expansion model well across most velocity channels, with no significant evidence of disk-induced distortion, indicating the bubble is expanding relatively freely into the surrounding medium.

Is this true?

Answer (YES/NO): NO